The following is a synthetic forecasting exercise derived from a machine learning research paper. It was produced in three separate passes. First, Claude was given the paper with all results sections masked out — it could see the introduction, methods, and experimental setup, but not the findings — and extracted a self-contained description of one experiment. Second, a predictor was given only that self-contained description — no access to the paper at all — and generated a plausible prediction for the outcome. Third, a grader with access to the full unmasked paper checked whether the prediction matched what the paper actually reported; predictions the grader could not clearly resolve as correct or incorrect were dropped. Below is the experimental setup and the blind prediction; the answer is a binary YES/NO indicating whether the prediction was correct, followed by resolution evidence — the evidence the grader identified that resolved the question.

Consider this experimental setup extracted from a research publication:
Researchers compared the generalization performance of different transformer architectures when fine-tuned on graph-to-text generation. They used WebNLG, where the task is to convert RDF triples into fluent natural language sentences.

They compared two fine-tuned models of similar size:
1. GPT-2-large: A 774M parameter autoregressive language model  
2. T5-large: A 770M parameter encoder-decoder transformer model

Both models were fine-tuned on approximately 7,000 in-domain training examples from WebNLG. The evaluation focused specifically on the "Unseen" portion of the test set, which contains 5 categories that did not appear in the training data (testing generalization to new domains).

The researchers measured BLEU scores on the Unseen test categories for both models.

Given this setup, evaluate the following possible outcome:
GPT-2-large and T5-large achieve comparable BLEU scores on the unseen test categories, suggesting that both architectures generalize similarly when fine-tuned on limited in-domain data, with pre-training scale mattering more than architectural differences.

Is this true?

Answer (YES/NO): NO